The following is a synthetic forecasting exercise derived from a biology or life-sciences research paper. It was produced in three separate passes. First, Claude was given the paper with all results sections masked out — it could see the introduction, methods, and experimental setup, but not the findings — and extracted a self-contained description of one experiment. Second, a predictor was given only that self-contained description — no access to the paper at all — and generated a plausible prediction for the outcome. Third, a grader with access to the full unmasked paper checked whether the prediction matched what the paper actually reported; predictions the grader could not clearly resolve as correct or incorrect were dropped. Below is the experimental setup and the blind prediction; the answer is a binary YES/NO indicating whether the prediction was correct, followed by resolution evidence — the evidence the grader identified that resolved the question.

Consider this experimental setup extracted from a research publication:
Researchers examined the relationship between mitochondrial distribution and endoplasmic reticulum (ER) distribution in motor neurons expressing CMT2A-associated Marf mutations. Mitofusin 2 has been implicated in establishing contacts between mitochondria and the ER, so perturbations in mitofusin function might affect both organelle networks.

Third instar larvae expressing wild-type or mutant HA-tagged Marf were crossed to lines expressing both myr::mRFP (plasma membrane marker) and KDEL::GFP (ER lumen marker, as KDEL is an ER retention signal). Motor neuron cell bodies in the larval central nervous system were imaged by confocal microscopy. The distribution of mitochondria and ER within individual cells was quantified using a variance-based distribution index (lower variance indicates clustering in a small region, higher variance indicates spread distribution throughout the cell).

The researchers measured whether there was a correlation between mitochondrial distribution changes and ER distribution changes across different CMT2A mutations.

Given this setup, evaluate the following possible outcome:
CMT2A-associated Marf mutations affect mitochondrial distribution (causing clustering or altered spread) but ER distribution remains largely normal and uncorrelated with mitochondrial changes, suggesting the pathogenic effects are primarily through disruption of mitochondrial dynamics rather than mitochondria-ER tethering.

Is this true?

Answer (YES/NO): YES